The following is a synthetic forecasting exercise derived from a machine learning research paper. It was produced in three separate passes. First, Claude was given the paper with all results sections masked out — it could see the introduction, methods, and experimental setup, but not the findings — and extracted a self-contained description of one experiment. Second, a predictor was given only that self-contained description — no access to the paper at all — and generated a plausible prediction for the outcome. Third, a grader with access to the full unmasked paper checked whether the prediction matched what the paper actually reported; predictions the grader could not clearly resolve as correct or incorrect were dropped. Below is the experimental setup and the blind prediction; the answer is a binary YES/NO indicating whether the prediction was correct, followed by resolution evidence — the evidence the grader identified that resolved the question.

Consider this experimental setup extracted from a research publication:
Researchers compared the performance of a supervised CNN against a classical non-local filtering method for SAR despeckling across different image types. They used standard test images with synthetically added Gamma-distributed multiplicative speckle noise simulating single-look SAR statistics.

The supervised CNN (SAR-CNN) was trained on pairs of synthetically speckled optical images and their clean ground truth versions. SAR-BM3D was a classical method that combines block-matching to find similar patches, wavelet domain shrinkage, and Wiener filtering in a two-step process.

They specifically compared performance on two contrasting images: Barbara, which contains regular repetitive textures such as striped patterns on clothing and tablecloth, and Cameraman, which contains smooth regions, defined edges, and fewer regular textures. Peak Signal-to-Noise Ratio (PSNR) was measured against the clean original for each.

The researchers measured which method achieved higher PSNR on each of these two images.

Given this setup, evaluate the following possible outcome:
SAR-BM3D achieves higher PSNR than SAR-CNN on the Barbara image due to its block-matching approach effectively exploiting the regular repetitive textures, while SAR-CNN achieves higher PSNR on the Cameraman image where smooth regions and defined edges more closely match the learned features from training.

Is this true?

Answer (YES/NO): YES